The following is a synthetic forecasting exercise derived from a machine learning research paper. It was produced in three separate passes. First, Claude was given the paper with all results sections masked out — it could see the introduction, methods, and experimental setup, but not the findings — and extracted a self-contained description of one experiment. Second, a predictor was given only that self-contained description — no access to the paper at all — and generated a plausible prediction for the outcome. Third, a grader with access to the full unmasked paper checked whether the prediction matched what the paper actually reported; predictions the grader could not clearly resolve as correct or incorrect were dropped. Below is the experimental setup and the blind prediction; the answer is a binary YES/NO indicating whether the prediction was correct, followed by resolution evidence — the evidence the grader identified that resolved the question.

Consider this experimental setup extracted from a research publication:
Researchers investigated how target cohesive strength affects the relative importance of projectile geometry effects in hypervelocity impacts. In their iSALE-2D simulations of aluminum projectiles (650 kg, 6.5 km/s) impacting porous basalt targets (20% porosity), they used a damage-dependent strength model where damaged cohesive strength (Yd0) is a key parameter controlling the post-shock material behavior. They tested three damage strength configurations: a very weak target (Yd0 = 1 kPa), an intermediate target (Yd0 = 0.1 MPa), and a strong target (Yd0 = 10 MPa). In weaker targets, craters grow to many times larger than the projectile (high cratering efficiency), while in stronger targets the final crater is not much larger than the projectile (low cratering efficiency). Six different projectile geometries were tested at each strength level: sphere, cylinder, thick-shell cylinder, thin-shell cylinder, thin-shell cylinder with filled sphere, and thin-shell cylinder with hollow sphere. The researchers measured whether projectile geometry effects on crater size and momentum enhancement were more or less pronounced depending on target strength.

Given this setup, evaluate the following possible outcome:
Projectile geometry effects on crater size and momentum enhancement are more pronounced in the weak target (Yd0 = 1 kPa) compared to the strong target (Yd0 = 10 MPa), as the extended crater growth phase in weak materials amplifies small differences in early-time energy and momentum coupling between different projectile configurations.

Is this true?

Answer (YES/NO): NO